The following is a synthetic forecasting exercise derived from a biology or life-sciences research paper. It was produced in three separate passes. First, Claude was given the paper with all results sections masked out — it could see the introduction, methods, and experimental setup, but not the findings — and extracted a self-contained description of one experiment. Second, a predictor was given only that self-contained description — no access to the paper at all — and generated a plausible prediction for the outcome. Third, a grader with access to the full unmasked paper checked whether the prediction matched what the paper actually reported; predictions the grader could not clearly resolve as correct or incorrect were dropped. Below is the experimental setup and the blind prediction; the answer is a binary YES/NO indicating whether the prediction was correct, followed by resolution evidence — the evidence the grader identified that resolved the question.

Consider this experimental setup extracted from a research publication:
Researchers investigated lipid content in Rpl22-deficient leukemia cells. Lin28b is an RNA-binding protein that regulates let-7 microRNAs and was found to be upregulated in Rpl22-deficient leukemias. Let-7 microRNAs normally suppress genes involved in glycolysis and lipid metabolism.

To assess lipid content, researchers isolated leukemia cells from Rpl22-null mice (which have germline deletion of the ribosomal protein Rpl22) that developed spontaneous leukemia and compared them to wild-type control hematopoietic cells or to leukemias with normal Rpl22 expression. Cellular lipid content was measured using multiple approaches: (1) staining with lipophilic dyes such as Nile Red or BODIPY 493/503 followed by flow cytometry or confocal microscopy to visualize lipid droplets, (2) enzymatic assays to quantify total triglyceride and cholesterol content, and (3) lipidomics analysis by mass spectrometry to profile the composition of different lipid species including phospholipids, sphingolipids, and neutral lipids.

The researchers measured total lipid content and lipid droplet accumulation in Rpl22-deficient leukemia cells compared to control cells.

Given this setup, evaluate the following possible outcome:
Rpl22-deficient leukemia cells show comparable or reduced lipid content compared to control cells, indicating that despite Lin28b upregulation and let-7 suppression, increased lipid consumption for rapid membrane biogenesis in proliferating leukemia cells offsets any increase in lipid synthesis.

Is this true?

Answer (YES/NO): NO